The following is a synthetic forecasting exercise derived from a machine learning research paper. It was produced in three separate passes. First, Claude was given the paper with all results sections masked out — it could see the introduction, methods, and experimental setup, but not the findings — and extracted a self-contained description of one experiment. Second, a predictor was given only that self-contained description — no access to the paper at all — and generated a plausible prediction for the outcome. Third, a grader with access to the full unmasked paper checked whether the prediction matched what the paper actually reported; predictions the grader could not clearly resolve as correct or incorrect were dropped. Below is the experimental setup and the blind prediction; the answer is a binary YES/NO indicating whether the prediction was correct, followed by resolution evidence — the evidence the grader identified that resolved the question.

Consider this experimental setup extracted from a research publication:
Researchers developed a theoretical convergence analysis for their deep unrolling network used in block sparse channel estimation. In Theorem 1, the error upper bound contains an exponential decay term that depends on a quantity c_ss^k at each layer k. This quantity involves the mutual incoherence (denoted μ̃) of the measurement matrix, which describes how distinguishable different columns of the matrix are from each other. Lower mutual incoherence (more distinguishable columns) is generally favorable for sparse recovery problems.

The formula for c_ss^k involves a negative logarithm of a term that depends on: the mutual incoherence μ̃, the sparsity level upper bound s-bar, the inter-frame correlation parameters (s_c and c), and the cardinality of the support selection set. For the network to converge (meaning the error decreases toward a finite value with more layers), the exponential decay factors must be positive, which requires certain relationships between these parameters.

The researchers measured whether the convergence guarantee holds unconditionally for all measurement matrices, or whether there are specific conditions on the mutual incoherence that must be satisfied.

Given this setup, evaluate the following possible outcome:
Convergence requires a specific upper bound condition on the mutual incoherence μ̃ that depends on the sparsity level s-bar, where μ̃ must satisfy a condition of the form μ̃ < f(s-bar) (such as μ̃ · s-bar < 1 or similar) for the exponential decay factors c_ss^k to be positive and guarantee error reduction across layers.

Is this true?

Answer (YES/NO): YES